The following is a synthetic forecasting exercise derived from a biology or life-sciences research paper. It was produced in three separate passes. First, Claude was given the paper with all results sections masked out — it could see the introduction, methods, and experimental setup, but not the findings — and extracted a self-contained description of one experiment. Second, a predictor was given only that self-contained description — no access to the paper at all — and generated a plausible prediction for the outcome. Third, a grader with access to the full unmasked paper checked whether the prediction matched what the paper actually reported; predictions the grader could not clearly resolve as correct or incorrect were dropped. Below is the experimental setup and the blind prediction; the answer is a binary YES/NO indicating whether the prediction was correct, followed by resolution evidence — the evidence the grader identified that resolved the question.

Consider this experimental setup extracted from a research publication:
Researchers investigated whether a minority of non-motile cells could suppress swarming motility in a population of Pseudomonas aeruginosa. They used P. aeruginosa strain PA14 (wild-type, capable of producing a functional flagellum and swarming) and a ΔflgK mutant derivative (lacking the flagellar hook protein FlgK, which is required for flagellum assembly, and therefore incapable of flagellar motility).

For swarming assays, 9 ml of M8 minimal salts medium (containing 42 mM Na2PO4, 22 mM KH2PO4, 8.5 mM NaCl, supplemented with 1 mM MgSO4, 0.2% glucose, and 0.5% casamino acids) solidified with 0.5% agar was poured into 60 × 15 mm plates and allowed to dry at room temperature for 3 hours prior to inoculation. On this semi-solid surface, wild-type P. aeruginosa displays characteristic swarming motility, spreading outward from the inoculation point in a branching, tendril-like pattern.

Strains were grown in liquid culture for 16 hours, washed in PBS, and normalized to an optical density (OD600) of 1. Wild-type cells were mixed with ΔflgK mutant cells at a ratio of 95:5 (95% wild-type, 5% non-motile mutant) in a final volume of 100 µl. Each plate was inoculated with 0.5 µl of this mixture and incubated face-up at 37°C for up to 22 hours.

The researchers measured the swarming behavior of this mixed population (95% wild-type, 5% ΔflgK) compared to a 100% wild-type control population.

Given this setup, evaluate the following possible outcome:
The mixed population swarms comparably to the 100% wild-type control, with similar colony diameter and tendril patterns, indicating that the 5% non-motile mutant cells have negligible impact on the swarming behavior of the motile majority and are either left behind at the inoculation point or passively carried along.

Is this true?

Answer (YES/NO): NO